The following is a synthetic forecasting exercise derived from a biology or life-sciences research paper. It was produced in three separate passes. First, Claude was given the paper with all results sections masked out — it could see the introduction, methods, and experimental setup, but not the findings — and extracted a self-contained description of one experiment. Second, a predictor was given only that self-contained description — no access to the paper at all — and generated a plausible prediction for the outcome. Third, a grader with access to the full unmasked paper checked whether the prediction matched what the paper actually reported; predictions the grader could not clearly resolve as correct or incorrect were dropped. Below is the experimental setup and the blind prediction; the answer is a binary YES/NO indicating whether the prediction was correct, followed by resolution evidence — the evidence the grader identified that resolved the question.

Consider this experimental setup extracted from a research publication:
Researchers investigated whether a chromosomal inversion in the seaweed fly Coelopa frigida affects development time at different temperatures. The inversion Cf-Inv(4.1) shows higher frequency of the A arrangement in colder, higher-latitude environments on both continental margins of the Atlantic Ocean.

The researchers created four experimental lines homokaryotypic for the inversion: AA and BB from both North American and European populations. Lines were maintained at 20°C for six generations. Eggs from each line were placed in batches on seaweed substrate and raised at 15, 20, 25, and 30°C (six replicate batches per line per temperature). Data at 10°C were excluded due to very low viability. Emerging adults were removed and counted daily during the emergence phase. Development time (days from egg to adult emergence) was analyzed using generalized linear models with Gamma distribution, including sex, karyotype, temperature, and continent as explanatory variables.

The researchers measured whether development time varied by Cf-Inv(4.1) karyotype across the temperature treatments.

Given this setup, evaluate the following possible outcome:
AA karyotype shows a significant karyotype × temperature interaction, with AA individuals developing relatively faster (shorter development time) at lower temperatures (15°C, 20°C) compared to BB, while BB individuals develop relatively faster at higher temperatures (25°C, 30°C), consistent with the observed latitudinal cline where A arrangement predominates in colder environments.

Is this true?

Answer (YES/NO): NO